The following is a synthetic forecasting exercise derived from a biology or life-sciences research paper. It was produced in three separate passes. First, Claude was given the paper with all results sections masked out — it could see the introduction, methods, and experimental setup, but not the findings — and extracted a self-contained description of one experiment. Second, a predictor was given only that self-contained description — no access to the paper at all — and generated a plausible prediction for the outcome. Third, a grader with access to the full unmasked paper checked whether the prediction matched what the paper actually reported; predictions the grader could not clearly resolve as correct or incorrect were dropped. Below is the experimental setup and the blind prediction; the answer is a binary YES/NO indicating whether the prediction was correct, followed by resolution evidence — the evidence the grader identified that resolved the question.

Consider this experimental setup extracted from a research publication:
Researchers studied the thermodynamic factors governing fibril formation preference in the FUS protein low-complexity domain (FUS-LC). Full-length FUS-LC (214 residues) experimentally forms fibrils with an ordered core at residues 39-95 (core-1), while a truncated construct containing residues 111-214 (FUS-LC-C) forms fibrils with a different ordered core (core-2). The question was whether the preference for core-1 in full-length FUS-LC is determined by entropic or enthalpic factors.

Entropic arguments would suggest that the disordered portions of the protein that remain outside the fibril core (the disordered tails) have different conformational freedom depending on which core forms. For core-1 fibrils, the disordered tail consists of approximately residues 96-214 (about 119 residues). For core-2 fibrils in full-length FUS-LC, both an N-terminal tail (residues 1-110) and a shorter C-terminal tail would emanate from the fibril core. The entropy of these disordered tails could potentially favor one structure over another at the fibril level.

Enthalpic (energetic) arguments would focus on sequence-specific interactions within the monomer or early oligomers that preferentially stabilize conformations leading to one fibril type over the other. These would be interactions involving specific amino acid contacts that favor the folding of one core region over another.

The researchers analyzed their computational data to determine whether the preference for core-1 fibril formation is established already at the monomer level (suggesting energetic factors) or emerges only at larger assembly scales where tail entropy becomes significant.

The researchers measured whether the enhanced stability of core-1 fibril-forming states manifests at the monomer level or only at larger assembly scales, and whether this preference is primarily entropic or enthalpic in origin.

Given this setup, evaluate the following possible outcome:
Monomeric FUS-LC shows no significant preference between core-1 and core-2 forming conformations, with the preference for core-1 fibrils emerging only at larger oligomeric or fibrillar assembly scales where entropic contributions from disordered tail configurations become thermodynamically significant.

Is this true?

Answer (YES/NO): NO